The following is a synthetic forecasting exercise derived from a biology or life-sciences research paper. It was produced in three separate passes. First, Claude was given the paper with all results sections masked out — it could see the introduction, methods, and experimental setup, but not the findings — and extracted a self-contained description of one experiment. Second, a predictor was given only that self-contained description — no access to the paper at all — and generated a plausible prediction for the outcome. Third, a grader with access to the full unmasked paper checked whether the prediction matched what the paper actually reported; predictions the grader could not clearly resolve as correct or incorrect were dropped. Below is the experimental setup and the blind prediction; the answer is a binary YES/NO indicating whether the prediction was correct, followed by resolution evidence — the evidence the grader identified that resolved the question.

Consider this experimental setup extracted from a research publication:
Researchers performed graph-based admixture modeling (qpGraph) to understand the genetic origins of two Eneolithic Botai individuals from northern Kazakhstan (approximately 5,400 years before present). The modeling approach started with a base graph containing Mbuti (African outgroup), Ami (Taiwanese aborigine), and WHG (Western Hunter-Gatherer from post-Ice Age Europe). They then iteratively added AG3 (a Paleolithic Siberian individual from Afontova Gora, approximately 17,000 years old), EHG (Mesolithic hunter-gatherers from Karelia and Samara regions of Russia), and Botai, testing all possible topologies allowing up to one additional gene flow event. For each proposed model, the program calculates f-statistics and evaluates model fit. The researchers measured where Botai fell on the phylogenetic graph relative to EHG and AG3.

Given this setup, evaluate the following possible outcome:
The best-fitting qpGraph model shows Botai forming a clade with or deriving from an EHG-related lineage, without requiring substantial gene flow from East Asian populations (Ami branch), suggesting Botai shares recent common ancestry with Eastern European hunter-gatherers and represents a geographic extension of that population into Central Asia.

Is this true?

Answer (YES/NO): NO